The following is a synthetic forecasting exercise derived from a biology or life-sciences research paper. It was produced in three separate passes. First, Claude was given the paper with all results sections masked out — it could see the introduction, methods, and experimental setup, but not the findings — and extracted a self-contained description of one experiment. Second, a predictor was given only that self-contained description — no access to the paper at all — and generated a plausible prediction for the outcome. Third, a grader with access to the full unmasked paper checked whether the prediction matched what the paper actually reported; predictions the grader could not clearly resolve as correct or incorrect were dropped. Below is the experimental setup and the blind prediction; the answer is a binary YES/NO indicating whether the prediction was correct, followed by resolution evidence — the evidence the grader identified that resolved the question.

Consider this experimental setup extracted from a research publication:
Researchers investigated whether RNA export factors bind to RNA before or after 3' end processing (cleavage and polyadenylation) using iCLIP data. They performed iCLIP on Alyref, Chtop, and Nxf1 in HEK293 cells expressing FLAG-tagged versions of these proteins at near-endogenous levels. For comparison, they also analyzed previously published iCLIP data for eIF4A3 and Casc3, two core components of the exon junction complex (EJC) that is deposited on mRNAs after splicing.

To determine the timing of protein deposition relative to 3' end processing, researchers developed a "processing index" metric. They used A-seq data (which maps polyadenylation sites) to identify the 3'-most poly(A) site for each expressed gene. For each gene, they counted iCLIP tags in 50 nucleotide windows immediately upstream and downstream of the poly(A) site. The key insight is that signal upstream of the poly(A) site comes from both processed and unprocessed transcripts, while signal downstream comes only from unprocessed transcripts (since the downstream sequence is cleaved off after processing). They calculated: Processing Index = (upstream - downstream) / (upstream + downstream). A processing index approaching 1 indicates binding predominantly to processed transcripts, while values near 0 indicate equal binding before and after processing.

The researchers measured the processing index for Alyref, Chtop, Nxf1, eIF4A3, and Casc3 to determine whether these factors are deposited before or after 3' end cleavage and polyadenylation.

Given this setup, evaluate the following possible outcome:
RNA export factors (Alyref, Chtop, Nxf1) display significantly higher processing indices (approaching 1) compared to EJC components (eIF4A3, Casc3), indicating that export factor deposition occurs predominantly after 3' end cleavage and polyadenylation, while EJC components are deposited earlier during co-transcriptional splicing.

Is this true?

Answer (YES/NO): NO